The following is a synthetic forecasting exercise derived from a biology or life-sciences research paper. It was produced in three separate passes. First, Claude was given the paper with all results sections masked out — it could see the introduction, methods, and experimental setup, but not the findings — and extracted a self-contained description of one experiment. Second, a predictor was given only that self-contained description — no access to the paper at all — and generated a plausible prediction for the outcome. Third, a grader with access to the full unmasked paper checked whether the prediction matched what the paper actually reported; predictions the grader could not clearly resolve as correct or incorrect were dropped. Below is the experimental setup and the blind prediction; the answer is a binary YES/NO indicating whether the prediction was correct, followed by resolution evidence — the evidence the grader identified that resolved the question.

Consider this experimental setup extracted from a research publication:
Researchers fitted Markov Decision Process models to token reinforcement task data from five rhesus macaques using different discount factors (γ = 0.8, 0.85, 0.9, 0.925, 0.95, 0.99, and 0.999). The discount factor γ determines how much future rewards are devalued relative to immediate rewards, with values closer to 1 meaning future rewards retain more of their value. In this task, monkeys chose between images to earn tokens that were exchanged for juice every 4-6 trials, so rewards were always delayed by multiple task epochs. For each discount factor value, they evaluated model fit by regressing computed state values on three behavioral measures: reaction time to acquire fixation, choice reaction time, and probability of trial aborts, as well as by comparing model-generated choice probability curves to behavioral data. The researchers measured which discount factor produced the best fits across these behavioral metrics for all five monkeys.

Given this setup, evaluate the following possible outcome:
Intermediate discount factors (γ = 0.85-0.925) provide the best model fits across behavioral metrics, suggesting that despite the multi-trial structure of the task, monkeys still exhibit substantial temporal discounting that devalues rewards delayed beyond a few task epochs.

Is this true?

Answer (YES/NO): NO